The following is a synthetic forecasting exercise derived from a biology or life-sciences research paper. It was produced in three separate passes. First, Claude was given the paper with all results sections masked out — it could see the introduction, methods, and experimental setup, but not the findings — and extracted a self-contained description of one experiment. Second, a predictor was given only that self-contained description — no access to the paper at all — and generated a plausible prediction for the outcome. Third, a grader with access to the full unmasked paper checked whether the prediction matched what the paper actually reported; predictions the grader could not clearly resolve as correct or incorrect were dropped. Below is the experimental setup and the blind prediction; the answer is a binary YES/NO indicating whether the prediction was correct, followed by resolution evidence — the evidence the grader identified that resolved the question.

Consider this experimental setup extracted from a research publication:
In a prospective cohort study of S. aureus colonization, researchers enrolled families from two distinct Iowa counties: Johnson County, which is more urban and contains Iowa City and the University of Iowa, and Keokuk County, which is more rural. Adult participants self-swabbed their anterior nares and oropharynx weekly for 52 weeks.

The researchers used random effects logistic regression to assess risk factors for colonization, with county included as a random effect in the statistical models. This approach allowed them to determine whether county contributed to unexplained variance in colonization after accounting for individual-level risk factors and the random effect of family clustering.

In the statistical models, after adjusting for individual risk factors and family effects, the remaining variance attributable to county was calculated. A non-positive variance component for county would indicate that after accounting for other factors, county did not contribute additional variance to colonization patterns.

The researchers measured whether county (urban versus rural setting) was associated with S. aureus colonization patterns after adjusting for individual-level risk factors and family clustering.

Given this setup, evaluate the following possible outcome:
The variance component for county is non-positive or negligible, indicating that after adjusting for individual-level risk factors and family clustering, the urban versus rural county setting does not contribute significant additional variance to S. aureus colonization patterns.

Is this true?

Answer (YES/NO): NO